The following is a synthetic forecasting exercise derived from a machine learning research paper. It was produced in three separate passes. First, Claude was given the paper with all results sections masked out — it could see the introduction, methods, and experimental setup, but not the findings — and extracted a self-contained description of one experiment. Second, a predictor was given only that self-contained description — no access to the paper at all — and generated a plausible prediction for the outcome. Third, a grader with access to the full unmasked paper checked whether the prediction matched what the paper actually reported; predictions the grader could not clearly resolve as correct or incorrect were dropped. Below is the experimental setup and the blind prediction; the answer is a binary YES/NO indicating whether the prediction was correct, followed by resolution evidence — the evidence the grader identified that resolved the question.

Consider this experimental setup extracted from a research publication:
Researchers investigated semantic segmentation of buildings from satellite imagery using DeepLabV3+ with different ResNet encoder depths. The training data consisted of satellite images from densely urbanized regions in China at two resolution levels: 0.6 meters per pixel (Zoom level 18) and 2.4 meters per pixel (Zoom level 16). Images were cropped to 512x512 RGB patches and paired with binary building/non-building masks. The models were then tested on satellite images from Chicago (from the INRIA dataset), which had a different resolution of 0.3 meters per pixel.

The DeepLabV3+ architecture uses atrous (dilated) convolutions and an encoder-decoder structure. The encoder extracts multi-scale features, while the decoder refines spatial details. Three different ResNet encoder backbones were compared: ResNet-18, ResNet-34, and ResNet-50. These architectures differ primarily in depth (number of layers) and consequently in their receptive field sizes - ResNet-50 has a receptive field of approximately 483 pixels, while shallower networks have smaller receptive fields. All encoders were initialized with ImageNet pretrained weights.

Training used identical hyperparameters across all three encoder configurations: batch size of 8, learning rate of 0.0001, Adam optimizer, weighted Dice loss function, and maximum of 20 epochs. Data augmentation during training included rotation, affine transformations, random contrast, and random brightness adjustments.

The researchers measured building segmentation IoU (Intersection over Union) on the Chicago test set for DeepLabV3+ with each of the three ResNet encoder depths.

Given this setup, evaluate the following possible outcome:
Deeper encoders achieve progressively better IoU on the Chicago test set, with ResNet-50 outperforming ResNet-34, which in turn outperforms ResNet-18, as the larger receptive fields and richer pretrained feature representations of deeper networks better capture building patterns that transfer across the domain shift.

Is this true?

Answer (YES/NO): NO